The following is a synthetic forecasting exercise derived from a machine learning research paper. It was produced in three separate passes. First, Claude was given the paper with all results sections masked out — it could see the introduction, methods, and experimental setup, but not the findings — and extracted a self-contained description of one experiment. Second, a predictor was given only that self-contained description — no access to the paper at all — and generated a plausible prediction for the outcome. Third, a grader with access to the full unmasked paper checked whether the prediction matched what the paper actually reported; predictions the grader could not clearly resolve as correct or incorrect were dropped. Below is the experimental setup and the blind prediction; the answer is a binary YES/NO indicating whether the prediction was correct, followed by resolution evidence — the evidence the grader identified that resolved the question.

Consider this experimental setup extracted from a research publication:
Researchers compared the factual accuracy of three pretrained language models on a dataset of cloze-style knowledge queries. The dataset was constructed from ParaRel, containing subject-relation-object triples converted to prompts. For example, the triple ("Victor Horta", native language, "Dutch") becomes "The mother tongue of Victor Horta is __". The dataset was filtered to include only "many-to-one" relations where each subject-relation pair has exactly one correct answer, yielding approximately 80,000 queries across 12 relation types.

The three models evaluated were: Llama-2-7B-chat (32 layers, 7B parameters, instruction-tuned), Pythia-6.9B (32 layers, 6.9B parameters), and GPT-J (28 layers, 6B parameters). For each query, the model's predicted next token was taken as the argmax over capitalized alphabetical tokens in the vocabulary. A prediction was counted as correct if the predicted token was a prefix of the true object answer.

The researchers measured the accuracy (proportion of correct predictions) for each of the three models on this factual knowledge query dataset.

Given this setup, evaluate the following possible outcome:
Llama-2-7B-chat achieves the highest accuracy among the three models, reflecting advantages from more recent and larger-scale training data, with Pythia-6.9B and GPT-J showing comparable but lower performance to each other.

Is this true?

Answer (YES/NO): YES